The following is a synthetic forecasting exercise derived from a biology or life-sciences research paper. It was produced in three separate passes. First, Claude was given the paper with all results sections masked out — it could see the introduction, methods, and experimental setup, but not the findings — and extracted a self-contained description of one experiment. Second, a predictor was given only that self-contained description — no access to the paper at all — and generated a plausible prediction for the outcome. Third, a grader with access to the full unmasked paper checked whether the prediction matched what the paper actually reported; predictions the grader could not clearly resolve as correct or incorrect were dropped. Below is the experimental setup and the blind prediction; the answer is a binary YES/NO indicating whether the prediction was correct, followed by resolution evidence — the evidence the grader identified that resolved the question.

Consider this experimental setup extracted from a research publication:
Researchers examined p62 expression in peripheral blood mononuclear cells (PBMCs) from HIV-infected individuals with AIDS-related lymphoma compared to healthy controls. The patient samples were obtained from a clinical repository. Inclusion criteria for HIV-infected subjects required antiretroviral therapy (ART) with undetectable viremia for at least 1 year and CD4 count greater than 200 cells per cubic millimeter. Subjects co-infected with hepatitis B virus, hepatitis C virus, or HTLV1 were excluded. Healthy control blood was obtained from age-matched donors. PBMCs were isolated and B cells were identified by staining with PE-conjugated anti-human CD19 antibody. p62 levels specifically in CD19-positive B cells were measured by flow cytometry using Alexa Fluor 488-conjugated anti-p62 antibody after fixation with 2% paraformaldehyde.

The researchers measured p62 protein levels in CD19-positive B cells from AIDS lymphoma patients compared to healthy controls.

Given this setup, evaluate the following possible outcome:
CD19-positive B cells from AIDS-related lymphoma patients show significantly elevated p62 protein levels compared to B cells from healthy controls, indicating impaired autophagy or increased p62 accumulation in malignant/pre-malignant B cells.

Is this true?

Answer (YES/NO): NO